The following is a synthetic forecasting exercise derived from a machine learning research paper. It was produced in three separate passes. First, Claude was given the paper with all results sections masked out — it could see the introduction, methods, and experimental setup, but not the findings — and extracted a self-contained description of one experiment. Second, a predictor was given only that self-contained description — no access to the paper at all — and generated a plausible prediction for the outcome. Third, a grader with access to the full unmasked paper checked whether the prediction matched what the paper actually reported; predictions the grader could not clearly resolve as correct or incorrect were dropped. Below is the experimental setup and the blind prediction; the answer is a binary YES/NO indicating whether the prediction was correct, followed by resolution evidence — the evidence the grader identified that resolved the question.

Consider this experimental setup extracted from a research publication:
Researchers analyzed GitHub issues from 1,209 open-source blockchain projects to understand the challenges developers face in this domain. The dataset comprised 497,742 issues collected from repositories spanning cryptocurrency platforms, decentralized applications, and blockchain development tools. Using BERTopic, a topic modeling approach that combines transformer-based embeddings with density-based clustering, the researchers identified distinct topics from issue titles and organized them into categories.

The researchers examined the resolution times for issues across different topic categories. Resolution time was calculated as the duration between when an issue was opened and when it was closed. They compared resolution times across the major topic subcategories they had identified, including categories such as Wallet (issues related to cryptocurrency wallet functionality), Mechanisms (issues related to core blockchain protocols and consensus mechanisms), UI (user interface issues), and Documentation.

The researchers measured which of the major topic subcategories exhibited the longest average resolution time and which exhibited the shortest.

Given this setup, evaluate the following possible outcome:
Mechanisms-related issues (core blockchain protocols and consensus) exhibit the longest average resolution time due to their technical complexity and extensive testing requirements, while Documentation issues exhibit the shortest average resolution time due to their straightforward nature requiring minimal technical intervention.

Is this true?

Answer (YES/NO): NO